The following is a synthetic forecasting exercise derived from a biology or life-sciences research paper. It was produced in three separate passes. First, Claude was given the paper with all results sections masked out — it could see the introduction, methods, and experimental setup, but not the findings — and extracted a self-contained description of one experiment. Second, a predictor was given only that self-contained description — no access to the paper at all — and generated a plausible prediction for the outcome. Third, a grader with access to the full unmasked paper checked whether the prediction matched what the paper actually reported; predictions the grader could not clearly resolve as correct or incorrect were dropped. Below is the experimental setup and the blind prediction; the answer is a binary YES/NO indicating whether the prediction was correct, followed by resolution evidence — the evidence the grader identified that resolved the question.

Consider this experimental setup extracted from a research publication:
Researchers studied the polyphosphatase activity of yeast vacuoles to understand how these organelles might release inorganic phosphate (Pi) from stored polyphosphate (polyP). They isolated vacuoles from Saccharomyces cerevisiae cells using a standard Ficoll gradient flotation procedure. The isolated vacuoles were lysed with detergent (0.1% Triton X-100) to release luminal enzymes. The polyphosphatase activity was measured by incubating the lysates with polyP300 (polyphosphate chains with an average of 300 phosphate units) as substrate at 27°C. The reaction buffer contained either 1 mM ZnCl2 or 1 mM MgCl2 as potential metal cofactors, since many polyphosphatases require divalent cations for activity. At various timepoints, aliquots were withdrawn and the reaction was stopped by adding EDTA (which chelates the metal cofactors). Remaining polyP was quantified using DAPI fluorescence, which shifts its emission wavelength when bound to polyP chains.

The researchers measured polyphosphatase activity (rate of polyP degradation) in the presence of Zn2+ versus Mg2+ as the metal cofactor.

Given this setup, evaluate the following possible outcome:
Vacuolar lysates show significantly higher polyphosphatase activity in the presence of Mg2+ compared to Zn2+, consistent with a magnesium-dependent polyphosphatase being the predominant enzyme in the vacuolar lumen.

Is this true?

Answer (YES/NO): NO